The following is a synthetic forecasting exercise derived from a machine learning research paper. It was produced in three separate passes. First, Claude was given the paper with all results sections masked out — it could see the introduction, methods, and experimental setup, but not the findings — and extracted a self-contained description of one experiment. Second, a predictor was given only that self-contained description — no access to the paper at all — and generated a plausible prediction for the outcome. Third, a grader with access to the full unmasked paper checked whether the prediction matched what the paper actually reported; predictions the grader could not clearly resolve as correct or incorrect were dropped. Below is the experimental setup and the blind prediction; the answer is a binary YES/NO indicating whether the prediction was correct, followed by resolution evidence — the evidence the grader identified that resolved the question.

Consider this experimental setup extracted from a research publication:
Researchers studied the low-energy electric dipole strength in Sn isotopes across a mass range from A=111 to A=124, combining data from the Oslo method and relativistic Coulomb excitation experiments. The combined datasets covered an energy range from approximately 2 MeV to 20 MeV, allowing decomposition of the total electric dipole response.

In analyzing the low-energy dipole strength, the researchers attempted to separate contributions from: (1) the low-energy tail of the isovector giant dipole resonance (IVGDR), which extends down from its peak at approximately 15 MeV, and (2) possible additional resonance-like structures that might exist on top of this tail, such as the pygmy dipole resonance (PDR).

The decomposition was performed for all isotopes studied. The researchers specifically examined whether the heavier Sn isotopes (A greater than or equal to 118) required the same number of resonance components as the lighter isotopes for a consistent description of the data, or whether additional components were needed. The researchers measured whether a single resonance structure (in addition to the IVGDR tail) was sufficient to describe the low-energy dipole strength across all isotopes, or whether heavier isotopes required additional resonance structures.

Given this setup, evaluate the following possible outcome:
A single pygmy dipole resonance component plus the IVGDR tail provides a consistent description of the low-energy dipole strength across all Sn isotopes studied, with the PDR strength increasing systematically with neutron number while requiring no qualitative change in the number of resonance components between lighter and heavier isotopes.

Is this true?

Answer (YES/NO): NO